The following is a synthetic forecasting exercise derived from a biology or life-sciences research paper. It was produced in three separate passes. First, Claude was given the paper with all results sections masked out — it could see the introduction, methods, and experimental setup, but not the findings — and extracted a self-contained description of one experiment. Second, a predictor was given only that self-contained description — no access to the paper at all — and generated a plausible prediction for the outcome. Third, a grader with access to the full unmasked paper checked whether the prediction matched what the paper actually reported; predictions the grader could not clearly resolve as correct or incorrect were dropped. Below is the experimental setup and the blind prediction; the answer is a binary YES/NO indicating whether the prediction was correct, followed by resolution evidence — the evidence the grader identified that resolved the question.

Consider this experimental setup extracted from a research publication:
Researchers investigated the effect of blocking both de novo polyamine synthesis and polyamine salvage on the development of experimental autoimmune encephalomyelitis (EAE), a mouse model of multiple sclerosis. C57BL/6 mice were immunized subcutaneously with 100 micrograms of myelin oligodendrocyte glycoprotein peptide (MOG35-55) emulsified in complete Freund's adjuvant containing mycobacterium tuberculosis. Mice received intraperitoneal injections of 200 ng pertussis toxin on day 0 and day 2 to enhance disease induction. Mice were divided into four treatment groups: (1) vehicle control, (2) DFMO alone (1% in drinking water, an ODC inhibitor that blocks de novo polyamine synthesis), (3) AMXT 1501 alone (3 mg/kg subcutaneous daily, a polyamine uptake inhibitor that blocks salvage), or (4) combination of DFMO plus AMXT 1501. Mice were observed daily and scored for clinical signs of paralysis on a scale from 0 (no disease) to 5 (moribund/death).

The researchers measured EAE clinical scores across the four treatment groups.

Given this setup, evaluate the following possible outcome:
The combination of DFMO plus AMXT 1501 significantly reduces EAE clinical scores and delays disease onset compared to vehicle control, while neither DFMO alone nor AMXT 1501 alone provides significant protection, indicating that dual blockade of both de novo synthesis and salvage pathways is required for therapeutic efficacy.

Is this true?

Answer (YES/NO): YES